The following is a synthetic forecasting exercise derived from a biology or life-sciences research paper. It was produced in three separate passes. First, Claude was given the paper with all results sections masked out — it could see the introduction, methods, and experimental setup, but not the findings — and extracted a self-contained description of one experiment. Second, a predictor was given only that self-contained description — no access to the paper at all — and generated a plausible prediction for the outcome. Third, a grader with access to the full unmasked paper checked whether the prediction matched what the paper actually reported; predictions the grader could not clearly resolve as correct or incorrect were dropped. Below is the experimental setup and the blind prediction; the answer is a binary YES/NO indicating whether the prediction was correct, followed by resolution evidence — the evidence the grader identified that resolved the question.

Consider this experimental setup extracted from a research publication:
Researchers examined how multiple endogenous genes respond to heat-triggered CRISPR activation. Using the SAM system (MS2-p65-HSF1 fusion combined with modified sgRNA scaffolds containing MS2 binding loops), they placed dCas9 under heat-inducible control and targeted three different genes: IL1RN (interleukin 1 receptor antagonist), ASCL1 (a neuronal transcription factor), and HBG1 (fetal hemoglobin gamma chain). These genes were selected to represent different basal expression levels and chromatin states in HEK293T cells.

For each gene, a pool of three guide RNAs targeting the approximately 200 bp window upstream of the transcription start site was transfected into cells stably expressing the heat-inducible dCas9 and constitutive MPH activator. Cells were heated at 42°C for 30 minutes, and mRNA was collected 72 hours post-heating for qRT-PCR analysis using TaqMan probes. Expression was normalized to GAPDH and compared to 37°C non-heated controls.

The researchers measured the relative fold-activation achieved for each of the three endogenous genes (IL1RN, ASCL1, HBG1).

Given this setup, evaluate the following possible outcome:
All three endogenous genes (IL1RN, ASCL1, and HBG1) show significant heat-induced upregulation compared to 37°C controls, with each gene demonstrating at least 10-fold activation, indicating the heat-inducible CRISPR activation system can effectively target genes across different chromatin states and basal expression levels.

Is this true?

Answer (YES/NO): NO